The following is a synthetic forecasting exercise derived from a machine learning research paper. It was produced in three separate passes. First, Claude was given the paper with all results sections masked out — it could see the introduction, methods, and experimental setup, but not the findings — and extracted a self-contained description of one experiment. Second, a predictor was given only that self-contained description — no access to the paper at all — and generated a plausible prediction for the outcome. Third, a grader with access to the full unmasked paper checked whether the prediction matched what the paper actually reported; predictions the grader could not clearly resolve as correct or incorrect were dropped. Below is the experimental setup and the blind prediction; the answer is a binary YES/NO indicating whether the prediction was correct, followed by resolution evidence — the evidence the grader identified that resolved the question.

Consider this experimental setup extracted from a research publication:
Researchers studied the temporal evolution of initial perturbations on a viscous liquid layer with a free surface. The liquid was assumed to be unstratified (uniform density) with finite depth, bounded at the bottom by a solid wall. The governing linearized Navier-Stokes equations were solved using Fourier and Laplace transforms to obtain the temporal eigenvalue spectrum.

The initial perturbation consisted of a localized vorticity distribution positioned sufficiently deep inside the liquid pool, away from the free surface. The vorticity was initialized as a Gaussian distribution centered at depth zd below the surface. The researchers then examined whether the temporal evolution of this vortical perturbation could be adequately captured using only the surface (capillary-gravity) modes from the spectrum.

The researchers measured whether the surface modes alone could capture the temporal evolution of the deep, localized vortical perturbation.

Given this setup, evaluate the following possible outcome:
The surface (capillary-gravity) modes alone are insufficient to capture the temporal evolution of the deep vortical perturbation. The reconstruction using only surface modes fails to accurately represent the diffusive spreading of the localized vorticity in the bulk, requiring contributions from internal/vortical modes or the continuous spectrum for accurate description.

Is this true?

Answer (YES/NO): YES